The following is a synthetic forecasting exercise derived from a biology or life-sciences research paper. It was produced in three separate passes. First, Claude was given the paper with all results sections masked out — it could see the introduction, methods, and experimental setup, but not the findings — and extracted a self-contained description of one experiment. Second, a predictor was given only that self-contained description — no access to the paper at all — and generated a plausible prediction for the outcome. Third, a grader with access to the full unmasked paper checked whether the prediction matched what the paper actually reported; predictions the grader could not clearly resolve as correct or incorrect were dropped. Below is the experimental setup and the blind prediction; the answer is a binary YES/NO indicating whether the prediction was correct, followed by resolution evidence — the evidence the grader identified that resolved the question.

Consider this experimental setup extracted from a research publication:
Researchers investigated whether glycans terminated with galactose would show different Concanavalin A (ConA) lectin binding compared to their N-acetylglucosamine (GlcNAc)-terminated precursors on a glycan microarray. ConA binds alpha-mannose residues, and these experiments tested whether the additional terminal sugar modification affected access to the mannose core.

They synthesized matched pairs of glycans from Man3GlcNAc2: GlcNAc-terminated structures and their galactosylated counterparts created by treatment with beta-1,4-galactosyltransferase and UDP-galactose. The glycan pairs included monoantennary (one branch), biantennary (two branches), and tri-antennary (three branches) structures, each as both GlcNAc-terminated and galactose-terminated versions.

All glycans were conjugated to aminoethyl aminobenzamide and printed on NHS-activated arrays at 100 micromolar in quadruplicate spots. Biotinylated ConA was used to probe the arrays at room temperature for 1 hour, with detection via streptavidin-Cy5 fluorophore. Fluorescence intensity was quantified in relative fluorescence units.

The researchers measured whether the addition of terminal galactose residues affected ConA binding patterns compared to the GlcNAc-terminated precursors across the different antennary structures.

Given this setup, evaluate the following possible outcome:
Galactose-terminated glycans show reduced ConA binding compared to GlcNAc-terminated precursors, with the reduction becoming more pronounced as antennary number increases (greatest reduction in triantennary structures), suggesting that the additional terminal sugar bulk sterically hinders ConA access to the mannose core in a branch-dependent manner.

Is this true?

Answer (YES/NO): NO